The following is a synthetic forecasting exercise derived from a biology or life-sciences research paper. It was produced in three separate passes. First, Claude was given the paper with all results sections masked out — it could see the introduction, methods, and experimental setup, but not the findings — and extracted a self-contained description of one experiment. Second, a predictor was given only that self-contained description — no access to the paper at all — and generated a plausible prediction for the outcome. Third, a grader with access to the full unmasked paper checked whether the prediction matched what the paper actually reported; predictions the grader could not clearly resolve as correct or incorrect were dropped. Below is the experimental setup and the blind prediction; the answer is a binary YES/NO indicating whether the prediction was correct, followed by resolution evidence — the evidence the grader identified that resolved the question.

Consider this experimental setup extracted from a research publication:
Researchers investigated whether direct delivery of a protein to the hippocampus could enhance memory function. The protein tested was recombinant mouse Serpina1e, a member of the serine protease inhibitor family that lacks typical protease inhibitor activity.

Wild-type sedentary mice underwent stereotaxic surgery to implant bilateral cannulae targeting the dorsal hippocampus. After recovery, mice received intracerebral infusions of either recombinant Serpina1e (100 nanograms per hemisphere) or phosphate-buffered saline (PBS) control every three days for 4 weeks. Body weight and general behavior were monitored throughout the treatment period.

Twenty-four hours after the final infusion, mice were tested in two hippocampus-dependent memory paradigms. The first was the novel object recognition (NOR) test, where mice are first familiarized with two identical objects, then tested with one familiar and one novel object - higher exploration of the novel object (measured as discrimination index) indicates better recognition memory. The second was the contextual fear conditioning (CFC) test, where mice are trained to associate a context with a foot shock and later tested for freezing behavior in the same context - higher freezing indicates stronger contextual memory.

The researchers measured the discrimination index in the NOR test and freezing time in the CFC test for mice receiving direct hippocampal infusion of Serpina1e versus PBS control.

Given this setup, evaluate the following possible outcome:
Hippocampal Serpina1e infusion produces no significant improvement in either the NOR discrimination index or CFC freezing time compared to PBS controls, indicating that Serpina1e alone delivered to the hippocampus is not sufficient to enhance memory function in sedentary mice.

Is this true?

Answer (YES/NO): NO